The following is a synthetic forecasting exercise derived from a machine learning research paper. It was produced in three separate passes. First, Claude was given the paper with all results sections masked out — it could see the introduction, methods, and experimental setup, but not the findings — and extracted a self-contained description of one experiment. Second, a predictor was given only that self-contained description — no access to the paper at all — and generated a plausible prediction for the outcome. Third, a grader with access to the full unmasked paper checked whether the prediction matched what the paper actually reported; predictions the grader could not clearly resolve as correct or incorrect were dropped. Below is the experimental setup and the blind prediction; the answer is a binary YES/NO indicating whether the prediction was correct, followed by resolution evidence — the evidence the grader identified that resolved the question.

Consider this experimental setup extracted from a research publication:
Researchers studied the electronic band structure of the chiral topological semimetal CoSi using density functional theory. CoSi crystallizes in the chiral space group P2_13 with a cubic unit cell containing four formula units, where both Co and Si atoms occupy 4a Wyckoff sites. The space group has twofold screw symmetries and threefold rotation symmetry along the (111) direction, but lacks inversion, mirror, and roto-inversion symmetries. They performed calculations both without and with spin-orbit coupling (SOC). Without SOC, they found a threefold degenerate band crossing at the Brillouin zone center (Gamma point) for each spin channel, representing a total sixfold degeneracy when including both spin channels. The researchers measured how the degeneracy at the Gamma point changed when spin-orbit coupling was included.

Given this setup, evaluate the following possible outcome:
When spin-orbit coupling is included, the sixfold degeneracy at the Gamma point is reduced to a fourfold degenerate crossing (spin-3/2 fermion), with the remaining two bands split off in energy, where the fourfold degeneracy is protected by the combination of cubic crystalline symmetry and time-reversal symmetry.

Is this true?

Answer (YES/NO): YES